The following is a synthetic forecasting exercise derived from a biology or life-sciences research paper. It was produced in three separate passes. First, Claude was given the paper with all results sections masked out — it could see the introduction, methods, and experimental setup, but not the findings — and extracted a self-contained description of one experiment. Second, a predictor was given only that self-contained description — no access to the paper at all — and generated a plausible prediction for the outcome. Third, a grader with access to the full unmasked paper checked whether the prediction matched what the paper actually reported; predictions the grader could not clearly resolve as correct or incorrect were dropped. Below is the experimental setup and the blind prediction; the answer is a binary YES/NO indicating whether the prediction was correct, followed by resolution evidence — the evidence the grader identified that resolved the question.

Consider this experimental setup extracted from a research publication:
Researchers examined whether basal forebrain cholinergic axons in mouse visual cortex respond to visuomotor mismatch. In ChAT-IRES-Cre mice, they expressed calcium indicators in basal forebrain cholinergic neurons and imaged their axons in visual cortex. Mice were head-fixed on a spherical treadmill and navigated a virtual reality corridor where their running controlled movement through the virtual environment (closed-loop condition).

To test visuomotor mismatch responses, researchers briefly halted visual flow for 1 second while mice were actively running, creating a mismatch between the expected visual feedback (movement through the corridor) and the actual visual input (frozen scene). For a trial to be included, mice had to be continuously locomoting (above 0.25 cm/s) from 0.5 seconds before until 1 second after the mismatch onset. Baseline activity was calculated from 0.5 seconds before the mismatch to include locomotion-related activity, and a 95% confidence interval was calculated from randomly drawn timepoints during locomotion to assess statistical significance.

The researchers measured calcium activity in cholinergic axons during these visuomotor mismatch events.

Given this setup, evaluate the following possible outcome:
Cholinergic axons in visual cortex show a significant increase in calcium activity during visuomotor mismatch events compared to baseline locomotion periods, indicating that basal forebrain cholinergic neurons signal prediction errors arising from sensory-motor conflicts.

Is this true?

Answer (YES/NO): NO